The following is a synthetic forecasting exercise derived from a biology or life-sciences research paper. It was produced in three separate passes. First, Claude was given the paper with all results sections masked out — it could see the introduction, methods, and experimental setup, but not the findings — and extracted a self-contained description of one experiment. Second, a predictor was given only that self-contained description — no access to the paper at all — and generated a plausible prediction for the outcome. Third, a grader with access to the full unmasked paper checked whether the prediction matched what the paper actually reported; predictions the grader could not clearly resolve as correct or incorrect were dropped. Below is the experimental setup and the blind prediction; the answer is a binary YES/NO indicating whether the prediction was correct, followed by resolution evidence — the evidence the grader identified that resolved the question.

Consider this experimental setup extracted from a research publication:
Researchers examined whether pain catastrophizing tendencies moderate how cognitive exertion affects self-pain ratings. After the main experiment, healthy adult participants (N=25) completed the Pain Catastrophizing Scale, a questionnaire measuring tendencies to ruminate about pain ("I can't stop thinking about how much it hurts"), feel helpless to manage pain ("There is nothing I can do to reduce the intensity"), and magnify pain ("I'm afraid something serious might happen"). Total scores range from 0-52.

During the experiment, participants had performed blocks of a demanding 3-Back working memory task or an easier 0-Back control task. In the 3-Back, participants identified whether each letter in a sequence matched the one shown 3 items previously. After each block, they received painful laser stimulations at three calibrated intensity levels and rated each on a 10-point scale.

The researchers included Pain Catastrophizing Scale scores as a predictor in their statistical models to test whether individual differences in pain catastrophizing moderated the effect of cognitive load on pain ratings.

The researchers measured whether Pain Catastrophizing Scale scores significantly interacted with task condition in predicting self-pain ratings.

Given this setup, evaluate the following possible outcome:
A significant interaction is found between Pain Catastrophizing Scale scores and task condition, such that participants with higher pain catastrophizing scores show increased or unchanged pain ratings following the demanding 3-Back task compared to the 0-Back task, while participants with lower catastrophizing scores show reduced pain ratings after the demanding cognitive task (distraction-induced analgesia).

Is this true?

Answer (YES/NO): NO